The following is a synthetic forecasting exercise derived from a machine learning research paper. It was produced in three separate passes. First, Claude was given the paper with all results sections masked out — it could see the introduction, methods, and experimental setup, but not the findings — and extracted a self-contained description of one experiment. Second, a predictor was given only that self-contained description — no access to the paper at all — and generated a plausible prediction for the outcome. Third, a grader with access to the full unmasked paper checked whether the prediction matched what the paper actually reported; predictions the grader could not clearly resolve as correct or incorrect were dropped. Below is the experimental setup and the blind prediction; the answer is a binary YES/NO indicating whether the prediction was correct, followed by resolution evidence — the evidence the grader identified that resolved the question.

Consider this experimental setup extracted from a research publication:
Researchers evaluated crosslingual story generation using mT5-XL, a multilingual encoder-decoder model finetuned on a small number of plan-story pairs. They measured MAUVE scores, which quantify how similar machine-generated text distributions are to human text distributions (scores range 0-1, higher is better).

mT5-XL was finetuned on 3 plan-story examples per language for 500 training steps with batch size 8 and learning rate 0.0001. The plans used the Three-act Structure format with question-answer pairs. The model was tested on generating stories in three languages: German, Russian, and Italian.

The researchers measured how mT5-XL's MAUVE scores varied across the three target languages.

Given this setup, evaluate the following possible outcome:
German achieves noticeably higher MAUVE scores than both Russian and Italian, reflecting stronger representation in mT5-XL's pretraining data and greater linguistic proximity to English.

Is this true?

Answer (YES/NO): NO